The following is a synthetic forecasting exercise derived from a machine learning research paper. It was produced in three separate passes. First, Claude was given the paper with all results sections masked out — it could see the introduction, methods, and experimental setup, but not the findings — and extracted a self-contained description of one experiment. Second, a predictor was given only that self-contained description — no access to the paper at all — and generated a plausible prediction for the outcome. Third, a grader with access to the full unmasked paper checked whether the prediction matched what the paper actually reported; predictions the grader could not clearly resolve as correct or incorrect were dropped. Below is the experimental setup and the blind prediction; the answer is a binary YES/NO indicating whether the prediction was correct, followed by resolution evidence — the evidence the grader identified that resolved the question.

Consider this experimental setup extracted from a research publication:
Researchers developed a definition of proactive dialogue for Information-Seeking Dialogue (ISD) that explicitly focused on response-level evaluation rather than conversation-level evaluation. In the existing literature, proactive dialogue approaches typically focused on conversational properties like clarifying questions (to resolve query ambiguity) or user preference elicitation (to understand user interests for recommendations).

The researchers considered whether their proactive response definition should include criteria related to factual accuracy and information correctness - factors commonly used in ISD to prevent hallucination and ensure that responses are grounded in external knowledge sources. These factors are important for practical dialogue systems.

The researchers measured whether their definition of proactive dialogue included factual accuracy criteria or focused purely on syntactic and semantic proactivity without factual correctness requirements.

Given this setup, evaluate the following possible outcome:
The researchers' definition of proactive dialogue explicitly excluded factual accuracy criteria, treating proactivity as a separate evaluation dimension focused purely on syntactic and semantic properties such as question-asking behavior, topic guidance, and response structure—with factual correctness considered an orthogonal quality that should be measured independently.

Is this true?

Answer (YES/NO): YES